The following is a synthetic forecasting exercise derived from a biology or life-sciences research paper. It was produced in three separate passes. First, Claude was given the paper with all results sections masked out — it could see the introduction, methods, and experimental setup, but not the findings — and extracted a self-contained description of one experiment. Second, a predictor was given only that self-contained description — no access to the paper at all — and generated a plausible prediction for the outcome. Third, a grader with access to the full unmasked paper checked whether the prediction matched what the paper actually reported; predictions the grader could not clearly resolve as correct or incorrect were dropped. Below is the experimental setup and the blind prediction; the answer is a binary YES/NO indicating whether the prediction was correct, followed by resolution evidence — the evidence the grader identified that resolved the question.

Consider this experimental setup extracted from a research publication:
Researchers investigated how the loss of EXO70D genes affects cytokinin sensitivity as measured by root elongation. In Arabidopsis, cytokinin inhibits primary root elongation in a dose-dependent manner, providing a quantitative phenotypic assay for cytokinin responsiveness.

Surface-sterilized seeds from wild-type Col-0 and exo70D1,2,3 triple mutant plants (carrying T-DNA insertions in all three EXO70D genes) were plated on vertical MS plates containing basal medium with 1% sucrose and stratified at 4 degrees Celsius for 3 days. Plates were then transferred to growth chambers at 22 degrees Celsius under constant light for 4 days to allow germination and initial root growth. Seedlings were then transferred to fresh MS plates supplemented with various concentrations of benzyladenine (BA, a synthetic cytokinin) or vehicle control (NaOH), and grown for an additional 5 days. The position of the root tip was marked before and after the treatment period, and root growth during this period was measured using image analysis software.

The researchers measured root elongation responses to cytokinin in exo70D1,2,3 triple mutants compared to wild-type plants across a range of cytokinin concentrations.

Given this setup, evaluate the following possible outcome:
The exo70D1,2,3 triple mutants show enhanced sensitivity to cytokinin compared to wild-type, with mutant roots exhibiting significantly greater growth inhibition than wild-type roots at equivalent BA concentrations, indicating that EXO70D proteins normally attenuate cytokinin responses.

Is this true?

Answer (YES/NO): NO